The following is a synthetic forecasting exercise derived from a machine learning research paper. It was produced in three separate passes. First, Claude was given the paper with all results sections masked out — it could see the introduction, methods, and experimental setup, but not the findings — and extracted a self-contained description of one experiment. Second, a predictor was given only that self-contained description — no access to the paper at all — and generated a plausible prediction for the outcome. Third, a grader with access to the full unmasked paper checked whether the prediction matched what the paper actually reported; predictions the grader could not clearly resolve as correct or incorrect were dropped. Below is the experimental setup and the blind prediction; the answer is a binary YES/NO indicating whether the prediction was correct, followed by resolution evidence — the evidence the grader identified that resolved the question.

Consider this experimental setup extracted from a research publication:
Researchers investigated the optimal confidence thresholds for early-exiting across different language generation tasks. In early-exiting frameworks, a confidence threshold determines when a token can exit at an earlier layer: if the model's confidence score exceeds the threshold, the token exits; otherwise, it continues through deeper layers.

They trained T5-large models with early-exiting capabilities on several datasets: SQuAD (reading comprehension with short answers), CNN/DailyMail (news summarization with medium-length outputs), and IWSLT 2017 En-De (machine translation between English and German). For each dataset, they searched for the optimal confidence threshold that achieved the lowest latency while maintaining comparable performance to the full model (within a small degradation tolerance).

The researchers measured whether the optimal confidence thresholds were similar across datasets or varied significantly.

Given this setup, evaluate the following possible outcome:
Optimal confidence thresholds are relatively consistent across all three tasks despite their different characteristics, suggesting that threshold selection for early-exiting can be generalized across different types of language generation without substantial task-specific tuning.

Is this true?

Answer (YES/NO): NO